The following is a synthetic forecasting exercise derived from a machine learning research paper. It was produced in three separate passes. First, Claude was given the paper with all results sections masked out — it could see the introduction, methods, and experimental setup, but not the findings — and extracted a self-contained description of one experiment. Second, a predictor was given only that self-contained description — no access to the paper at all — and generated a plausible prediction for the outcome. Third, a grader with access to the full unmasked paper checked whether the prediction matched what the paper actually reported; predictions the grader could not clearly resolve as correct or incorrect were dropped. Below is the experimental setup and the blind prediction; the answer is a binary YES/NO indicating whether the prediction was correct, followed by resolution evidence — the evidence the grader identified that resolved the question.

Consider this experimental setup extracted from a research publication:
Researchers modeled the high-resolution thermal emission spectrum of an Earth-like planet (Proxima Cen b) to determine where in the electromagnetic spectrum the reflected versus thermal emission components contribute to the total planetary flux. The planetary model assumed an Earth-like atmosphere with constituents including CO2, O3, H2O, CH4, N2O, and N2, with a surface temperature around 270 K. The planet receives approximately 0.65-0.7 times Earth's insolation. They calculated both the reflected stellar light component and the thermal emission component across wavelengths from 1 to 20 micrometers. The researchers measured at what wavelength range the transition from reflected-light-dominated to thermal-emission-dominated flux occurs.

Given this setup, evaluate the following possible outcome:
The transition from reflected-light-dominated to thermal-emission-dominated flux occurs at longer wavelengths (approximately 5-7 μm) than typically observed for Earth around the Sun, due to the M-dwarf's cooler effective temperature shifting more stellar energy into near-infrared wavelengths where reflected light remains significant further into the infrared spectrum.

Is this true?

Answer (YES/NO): NO